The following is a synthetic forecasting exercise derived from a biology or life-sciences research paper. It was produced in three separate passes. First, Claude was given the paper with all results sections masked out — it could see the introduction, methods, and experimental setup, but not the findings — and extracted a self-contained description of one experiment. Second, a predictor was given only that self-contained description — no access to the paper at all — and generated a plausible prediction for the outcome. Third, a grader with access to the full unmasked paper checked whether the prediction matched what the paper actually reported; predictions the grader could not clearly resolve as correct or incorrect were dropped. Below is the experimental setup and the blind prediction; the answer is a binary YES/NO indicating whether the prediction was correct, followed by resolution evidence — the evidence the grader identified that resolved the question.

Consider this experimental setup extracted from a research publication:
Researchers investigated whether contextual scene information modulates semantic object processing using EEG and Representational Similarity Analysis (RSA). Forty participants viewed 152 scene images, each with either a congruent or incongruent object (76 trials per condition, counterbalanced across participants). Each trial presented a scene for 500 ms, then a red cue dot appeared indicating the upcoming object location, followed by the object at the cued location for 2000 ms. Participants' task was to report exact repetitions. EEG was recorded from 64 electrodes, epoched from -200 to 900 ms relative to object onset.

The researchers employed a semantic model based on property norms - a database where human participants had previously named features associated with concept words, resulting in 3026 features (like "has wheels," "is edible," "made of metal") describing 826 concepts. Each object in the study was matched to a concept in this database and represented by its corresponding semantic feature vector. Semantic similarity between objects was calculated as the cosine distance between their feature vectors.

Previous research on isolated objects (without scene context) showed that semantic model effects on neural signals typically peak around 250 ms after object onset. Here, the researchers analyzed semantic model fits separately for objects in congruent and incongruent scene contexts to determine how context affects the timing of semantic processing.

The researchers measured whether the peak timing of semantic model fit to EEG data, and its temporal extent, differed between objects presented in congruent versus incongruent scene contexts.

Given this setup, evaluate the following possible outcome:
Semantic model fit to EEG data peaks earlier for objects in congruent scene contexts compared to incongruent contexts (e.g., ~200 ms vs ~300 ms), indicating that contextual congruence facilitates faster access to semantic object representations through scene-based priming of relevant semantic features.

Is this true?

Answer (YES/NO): NO